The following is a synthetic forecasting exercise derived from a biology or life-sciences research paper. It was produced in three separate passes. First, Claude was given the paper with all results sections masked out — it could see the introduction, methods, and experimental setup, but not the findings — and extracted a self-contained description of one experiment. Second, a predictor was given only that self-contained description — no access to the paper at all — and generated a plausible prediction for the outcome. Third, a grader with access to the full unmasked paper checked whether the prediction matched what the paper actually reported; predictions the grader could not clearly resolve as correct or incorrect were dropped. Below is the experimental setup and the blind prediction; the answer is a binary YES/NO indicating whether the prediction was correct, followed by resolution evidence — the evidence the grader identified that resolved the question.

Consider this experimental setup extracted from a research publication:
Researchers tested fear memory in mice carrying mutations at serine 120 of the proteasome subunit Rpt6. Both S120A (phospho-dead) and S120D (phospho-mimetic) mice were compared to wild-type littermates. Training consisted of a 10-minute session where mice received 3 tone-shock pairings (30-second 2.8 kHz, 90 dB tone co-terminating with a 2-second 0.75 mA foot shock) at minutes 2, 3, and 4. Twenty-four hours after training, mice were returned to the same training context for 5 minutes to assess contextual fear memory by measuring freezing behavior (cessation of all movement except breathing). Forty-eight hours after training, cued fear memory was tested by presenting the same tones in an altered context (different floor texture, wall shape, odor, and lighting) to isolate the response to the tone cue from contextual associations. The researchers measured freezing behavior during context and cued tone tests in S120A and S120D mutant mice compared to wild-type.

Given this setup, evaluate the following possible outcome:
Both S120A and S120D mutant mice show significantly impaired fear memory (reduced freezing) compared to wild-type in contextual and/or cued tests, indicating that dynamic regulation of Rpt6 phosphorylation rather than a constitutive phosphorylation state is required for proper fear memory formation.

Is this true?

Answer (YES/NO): NO